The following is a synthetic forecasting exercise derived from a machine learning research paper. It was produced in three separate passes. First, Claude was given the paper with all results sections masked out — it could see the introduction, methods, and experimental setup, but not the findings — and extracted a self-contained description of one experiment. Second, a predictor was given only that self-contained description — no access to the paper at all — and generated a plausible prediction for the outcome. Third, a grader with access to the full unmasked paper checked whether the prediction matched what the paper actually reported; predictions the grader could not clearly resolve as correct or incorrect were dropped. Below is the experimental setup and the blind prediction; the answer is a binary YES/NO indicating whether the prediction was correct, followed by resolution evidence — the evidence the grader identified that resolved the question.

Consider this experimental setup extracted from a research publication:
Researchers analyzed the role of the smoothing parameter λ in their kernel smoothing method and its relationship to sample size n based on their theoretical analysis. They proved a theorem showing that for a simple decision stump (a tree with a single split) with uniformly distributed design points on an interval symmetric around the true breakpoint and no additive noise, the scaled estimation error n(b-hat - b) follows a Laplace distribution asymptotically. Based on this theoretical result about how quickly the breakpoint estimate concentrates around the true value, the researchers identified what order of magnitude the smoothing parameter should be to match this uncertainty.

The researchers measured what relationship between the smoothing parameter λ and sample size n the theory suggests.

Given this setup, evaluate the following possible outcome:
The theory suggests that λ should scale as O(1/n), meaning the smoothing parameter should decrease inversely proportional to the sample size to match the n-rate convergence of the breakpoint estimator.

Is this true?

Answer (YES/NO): YES